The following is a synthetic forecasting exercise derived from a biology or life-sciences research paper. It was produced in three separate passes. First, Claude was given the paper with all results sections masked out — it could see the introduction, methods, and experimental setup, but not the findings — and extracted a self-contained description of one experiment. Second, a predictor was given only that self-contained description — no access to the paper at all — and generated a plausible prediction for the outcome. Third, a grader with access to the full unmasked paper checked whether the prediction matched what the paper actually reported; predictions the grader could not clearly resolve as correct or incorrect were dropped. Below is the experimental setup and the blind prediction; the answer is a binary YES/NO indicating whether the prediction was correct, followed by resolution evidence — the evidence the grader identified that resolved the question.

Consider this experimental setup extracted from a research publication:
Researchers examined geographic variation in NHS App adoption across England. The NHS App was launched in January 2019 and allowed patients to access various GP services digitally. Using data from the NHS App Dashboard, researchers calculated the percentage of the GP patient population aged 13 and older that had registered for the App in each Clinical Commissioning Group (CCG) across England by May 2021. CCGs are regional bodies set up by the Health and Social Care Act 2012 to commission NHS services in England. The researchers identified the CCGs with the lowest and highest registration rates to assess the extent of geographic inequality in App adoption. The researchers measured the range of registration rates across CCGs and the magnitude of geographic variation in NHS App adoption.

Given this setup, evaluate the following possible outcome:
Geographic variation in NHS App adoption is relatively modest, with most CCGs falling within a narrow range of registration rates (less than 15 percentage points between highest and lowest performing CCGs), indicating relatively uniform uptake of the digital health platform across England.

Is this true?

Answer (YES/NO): NO